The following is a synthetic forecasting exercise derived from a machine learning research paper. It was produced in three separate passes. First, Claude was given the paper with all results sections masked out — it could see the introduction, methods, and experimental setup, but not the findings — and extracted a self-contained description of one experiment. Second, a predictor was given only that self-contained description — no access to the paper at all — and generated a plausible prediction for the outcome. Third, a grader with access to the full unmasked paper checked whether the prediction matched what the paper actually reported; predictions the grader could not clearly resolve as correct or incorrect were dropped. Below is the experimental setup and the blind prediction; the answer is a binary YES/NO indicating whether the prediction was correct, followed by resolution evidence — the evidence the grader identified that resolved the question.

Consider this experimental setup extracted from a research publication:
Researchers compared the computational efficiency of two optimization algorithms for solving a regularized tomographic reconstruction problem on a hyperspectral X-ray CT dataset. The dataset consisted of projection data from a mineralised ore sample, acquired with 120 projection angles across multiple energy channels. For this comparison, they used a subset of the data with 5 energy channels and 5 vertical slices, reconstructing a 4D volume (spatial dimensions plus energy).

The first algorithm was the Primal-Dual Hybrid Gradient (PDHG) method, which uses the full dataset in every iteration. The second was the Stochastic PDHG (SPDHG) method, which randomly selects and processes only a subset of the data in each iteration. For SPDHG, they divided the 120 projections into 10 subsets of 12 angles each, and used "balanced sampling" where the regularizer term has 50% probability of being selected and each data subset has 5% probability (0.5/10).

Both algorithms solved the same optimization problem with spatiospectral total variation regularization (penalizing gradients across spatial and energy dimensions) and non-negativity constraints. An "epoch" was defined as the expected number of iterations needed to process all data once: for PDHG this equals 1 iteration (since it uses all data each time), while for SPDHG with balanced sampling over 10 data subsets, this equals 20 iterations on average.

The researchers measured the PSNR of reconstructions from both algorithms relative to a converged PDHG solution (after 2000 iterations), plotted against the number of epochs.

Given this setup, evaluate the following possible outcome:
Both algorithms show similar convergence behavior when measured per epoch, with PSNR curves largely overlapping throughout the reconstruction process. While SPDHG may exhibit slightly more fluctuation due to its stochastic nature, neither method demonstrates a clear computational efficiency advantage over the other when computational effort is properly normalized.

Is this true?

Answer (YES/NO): NO